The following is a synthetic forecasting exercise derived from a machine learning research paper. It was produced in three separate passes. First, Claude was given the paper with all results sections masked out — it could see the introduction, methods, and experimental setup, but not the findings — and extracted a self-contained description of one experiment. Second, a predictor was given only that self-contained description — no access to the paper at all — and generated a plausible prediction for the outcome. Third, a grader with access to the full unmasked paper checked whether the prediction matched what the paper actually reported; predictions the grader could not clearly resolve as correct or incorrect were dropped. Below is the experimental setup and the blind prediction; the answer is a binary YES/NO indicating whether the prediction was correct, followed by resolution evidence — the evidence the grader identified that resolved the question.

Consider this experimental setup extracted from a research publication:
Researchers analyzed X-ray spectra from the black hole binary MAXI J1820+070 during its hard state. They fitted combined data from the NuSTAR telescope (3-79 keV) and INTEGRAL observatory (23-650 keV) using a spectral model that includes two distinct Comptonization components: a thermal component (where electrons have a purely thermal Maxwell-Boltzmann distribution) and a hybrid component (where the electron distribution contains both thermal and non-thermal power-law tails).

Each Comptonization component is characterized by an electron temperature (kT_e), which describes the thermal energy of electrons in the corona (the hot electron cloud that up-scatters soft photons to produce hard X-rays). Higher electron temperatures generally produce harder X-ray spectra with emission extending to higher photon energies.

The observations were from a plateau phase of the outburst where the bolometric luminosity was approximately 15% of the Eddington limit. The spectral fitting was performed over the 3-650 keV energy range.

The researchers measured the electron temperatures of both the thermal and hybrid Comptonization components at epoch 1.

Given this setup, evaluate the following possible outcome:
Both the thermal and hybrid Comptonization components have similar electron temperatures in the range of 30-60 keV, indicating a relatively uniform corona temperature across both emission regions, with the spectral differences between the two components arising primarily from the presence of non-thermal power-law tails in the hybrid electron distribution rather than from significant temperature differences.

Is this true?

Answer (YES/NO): NO